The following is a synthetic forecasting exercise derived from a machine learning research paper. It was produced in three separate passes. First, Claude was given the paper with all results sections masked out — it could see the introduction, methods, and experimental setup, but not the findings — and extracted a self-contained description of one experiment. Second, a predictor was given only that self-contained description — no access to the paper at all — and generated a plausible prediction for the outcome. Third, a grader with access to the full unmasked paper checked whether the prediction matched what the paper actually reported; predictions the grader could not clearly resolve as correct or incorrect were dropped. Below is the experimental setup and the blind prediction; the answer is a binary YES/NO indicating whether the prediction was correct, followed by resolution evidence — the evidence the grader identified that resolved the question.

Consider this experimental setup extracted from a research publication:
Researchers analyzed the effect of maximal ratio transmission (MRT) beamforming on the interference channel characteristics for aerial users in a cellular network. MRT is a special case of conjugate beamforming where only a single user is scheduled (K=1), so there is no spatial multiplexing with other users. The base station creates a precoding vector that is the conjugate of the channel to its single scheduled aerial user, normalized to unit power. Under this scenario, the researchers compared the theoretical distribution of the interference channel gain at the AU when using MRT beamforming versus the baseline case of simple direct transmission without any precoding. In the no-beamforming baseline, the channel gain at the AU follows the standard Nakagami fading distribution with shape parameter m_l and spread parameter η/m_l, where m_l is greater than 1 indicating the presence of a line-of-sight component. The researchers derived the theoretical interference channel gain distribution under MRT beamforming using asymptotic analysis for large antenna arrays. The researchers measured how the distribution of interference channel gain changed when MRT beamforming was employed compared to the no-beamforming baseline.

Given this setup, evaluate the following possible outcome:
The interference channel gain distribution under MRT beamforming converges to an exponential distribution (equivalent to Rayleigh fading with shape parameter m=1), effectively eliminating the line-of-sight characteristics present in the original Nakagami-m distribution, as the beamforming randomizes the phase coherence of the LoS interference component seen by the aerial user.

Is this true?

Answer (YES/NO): YES